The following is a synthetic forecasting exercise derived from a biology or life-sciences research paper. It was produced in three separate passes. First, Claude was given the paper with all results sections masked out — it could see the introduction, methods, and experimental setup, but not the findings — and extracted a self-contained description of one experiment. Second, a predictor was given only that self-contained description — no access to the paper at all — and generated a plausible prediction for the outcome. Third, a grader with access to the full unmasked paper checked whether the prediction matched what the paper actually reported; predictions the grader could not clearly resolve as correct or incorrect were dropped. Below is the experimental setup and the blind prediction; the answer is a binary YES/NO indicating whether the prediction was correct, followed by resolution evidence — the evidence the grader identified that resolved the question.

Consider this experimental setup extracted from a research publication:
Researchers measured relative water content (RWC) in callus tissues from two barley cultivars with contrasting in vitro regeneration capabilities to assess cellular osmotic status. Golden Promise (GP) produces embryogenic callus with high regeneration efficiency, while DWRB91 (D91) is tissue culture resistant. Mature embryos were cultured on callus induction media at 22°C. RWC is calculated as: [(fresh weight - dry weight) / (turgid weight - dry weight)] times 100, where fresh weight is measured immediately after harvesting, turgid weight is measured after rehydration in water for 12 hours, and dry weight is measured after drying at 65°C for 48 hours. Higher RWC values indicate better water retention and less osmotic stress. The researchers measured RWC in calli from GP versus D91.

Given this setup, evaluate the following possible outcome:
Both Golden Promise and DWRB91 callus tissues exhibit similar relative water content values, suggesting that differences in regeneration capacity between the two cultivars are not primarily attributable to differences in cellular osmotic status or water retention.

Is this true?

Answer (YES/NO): NO